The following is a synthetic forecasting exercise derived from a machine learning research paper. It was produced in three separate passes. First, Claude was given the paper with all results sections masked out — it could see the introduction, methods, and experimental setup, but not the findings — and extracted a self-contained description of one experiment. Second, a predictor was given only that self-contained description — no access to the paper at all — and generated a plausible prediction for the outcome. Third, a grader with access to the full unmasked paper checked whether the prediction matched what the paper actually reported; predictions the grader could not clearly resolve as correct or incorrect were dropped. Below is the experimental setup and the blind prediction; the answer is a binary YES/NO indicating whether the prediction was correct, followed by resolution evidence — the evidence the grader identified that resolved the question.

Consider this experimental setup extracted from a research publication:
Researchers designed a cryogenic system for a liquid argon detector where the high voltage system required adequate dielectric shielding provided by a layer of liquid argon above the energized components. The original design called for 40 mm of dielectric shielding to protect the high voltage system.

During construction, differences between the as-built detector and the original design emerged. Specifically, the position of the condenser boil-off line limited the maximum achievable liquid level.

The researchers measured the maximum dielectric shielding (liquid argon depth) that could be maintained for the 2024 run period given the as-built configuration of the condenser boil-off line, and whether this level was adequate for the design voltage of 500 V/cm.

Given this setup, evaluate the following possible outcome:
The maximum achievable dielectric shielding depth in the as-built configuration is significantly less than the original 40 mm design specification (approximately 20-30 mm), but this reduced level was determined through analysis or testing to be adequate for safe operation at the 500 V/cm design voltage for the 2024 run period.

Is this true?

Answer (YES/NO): YES